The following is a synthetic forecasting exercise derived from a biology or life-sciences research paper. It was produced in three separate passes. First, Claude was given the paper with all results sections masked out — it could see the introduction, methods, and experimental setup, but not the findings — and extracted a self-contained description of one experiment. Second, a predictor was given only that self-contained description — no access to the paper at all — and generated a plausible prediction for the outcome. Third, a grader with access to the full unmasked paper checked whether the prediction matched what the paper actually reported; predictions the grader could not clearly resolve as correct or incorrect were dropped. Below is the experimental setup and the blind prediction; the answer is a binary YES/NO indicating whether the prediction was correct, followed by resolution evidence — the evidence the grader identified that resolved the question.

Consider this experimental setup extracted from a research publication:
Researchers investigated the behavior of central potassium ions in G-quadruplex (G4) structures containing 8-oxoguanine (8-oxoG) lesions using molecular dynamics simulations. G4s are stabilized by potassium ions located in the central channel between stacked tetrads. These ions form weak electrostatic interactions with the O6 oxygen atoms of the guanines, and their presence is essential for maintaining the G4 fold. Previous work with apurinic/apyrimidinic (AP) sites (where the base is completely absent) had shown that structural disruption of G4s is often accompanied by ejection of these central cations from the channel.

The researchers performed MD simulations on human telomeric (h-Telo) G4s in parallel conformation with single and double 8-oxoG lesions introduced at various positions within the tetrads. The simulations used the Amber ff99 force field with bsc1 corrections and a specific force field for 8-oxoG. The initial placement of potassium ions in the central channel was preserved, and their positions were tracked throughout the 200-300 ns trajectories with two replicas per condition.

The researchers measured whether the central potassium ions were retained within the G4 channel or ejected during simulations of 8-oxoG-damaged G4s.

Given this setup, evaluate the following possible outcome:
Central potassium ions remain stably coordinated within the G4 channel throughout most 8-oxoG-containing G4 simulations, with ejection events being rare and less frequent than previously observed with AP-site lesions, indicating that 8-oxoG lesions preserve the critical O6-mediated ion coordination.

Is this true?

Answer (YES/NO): NO